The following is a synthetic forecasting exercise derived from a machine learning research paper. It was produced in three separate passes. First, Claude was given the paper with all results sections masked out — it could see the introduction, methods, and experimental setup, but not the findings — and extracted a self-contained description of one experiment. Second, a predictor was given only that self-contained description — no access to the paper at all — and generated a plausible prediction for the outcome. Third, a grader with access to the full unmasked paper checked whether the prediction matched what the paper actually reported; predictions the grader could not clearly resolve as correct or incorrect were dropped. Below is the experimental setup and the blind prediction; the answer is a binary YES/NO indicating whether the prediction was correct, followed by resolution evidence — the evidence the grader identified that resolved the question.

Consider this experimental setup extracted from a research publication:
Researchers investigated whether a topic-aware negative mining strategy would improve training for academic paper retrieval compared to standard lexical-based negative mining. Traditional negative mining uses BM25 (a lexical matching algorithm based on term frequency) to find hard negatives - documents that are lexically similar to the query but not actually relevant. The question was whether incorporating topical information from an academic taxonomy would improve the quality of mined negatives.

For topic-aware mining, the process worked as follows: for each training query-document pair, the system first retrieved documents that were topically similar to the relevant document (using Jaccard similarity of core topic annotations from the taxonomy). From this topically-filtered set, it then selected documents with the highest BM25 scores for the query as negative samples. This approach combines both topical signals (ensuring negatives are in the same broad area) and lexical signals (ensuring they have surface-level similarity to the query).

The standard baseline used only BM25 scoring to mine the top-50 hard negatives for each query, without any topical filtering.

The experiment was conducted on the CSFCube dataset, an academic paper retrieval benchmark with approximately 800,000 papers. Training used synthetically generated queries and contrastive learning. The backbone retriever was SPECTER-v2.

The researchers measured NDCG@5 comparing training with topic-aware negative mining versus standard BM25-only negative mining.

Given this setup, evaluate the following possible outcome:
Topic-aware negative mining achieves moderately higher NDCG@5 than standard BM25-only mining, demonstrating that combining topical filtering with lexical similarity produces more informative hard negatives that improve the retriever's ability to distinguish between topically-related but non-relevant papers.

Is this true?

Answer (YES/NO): YES